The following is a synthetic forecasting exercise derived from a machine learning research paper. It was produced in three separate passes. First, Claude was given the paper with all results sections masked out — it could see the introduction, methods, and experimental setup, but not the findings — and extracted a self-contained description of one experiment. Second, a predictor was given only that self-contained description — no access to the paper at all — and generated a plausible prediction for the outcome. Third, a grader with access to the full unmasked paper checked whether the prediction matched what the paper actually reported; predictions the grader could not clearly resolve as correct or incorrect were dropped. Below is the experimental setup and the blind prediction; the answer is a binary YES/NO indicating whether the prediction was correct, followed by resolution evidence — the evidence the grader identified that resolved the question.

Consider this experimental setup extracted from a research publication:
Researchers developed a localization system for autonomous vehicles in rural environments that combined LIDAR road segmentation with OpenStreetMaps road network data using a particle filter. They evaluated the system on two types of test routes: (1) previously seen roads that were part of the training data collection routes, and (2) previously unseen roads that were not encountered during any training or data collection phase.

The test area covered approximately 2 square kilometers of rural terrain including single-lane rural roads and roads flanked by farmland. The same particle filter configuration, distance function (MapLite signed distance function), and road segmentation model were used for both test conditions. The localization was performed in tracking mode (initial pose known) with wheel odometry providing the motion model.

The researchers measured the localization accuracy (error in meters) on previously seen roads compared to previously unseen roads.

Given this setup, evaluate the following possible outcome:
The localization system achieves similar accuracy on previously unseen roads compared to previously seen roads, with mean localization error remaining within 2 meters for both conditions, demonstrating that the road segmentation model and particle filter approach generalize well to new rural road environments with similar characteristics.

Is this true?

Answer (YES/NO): NO